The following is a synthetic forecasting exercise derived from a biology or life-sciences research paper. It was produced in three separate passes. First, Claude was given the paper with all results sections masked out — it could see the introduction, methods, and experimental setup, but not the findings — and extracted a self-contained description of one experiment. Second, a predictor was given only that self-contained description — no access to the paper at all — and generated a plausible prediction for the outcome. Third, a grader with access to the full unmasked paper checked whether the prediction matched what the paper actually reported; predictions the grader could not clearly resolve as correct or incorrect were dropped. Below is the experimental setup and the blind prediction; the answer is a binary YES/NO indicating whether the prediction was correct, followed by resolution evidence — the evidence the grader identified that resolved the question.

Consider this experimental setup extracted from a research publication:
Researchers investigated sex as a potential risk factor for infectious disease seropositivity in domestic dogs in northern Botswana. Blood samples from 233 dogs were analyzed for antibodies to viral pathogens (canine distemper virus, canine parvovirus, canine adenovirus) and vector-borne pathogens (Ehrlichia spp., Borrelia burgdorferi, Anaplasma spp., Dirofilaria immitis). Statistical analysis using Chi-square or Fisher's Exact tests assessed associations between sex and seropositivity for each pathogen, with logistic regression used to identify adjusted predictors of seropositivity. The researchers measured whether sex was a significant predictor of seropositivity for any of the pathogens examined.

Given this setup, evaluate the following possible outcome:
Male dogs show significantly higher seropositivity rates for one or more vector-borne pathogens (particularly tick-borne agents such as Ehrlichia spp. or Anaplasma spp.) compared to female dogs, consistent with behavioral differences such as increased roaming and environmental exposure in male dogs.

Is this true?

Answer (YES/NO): NO